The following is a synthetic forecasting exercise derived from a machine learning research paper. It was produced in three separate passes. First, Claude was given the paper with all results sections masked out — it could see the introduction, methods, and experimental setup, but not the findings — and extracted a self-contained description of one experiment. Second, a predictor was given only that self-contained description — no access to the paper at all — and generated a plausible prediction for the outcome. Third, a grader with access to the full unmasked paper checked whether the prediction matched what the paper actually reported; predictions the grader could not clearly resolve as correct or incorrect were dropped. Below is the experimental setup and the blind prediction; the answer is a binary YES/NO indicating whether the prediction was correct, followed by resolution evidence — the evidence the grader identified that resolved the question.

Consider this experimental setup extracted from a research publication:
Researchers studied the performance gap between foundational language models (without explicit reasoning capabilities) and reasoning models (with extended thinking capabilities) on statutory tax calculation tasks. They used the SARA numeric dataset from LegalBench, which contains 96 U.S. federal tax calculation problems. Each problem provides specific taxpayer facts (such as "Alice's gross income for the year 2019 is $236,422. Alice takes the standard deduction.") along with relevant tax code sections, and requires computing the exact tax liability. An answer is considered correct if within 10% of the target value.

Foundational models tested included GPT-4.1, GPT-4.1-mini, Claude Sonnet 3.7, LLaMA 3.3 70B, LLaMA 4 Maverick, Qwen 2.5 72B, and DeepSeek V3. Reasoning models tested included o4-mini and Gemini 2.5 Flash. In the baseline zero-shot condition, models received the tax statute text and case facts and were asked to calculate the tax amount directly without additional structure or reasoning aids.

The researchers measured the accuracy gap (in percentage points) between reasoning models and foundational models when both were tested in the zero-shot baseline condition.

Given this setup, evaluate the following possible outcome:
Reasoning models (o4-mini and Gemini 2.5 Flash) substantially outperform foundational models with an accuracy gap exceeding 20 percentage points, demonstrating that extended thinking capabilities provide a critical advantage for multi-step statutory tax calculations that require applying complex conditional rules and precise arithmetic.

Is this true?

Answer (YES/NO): YES